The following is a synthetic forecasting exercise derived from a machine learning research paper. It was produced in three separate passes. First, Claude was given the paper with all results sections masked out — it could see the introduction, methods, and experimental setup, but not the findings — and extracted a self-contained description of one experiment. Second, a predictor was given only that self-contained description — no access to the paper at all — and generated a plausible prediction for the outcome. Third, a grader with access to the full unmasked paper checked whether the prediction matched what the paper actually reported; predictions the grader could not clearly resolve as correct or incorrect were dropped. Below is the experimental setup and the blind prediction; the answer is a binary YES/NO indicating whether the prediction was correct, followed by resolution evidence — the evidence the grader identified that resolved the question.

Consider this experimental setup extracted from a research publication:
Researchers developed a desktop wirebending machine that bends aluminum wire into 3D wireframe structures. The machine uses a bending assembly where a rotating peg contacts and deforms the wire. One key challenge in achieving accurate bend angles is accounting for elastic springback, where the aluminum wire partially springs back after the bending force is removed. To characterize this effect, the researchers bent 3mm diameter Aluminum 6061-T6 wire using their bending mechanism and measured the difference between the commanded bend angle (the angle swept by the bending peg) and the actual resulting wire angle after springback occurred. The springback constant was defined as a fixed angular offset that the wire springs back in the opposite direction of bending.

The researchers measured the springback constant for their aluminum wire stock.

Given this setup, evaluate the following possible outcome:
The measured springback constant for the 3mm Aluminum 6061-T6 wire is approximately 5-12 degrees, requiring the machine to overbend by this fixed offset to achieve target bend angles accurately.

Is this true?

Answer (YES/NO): YES